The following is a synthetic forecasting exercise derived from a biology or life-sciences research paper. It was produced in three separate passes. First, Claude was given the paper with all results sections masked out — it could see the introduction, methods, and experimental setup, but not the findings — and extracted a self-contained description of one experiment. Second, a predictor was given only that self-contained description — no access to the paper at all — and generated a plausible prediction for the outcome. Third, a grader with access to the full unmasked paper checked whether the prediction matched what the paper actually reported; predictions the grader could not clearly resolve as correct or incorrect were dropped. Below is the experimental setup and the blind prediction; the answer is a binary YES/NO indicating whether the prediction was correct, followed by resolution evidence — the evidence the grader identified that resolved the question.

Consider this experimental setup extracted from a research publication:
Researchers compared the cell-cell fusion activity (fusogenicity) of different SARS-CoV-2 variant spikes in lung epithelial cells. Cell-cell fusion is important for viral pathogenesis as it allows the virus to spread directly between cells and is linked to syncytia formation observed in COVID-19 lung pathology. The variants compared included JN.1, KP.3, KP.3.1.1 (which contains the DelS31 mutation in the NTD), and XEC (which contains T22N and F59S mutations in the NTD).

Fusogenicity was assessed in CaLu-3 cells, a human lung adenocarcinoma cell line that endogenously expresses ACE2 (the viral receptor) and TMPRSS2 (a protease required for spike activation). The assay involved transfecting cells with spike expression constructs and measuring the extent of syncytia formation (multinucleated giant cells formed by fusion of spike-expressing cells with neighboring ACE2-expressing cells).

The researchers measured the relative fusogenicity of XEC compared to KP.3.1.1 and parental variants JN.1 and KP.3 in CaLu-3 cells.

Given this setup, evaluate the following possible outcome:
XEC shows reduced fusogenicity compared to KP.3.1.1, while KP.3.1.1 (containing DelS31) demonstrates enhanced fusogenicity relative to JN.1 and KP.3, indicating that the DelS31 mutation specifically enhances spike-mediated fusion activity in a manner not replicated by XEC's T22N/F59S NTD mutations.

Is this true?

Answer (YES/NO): NO